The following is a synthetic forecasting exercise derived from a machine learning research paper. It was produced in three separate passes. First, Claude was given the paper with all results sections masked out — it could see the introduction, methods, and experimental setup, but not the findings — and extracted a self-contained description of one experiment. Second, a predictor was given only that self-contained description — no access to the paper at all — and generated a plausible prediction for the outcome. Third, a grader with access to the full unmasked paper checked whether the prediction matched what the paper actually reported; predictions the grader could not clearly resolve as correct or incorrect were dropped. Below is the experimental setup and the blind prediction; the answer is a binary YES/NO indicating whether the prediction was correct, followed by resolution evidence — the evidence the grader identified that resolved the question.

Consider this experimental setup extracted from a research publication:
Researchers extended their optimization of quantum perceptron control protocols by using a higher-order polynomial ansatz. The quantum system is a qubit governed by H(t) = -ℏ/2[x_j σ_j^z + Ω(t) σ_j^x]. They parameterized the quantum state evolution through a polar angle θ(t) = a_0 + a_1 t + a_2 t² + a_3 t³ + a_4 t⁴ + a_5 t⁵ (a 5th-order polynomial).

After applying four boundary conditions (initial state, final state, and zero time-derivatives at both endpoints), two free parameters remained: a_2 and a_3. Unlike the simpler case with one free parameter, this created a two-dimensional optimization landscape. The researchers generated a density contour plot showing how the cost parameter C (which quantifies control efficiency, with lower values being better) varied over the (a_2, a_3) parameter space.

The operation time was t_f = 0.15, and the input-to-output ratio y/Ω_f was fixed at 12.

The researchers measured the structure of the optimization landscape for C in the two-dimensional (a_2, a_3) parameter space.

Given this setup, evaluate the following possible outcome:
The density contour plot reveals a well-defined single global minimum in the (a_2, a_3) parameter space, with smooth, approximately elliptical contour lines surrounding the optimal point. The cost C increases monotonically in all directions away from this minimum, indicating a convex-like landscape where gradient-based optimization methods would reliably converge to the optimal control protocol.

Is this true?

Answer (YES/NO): NO